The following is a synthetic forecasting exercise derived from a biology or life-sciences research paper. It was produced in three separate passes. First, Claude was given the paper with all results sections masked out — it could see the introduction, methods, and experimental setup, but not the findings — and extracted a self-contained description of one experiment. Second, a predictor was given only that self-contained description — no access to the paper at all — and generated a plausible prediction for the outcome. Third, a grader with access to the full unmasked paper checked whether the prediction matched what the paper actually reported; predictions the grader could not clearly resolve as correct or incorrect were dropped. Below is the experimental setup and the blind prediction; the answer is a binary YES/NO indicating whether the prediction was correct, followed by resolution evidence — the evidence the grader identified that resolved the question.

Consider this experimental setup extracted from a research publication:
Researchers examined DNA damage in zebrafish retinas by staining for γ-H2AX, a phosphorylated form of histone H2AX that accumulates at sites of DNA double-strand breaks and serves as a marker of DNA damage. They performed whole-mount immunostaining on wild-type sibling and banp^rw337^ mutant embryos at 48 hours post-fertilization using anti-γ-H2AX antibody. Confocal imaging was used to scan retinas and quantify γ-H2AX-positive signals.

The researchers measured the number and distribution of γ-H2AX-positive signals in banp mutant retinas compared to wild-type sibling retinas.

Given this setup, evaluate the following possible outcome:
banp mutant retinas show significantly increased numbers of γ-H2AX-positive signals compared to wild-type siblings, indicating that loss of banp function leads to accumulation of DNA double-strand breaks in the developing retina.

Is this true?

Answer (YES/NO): YES